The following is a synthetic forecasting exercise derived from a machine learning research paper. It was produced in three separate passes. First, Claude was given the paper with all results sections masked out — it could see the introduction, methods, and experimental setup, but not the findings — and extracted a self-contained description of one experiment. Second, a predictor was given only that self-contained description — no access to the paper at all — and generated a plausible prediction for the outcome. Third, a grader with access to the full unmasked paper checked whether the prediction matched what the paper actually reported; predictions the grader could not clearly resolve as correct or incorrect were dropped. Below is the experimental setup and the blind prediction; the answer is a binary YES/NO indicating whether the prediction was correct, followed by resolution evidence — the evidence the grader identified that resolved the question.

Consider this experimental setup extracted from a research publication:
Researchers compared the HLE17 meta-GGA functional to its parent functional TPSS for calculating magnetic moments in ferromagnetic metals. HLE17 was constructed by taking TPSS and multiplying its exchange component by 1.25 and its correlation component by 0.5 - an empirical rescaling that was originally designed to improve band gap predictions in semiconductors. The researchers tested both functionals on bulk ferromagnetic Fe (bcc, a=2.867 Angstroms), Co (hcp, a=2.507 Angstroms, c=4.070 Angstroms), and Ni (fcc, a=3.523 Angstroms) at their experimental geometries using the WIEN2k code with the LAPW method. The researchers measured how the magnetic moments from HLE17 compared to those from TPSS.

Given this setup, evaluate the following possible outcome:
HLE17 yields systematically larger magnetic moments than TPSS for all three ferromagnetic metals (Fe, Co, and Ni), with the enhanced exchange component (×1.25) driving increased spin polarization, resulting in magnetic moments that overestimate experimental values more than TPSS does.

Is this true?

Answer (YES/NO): NO